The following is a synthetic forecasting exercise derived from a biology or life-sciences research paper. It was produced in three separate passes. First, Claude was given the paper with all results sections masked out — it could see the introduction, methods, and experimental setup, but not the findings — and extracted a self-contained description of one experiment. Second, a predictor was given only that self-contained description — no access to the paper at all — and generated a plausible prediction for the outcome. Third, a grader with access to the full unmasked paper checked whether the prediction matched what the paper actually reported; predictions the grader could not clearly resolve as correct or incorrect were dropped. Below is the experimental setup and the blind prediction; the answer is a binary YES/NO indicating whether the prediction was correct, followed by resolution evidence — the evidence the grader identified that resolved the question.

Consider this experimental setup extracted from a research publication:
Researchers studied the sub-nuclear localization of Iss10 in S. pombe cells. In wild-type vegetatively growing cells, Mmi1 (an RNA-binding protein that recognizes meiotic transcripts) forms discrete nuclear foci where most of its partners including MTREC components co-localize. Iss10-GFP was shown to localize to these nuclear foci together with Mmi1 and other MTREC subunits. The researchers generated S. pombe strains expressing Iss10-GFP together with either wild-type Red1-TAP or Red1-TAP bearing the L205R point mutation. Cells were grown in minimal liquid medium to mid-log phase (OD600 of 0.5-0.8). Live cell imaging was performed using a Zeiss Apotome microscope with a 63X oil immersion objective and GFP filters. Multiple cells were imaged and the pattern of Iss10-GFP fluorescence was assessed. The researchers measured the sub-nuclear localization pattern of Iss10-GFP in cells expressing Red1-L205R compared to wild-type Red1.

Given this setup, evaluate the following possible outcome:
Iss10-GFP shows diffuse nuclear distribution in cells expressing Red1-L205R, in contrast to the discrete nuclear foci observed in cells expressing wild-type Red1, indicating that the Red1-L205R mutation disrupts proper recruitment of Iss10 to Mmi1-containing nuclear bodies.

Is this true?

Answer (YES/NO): YES